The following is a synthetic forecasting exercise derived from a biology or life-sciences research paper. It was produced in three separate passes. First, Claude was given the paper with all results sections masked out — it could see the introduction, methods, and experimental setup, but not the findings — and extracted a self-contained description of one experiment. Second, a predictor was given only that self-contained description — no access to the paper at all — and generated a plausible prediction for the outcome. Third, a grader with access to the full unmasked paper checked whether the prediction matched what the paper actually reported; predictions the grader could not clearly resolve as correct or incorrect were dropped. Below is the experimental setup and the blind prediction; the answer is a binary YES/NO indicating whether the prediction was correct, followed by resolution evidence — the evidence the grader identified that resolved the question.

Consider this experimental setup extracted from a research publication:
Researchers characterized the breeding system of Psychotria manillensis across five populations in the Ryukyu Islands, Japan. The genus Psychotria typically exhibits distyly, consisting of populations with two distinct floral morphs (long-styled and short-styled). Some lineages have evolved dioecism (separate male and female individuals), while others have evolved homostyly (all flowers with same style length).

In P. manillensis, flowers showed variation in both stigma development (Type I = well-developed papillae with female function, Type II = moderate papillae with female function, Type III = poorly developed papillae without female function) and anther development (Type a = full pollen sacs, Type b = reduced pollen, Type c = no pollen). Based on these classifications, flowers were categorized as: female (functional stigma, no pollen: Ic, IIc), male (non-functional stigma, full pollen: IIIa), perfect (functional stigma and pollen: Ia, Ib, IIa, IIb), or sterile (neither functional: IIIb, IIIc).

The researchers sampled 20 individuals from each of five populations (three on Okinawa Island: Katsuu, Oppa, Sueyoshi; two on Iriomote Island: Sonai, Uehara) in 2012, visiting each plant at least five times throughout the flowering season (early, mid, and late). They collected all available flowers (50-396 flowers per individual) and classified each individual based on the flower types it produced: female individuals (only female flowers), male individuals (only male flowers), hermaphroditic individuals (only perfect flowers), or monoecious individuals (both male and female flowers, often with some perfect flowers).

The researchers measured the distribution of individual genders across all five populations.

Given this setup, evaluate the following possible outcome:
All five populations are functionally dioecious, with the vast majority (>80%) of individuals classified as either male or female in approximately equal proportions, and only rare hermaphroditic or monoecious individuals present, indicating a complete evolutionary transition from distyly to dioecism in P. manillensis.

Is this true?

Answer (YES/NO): NO